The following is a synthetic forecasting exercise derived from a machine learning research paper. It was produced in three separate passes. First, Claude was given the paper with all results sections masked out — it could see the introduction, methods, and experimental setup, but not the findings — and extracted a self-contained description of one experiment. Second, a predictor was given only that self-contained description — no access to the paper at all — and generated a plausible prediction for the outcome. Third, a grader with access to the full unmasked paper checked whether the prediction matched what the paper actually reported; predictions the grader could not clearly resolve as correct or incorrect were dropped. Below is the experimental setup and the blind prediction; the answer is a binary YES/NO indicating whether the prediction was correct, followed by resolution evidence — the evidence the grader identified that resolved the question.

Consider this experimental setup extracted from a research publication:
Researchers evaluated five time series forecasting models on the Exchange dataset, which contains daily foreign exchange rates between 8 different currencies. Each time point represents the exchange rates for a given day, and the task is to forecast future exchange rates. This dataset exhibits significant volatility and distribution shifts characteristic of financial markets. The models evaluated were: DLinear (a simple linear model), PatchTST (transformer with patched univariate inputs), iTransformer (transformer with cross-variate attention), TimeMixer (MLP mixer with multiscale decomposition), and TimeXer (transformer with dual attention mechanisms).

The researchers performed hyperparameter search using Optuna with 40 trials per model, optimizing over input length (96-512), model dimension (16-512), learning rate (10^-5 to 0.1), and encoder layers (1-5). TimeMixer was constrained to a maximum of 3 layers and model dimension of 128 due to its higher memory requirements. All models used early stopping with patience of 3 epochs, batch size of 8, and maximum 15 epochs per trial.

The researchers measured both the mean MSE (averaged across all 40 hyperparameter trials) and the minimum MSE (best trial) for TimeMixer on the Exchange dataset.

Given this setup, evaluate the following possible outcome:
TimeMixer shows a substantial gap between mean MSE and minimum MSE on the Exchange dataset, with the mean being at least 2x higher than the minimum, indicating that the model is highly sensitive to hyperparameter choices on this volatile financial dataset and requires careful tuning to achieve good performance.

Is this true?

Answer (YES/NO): YES